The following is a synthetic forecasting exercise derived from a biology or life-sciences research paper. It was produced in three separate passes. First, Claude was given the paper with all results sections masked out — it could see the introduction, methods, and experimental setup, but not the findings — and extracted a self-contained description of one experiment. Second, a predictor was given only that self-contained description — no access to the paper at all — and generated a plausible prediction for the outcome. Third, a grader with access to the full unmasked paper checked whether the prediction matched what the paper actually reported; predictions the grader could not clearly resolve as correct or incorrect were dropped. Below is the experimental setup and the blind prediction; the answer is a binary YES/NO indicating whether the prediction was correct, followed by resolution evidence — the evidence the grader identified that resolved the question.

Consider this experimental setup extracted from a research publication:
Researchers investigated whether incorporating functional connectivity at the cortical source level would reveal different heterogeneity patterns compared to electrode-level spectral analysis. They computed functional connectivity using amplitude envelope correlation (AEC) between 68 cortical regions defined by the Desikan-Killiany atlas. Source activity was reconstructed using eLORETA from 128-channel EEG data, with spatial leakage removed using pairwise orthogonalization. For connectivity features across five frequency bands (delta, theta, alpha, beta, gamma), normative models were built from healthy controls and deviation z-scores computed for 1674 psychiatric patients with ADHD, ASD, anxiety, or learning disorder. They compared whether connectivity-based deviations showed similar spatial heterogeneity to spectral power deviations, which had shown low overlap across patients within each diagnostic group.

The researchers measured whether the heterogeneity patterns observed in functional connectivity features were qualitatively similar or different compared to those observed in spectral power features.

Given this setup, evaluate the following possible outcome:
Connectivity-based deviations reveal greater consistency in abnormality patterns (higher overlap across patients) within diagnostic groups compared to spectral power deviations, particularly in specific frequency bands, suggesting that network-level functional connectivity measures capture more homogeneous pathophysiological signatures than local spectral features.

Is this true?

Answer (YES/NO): NO